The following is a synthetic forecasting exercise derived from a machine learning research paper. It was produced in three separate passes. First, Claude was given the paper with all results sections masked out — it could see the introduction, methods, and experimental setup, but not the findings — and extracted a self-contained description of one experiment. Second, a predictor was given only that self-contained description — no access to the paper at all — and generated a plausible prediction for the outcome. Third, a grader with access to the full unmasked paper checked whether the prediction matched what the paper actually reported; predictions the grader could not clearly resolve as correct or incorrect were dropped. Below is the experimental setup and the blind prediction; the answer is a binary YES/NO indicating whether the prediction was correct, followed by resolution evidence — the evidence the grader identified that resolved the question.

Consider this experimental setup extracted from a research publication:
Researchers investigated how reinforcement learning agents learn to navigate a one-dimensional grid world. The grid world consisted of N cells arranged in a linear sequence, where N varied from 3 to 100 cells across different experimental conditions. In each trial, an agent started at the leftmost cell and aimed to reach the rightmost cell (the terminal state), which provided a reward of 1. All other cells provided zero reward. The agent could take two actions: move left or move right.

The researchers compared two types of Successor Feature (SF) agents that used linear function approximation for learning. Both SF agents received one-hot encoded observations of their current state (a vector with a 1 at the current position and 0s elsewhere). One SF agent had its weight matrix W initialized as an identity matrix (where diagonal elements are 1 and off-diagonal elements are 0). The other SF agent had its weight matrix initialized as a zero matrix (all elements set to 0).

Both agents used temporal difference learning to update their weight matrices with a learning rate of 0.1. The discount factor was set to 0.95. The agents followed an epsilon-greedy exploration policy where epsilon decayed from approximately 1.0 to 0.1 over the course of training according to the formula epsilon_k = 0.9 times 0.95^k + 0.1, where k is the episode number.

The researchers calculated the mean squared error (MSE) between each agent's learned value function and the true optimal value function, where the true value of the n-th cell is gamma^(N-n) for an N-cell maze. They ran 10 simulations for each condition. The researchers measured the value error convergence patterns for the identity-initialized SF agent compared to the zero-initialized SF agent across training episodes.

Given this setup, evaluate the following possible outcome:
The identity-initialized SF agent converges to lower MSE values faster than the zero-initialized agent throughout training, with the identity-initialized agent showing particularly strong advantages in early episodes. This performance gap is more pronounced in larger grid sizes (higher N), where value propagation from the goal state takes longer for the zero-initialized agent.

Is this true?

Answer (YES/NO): NO